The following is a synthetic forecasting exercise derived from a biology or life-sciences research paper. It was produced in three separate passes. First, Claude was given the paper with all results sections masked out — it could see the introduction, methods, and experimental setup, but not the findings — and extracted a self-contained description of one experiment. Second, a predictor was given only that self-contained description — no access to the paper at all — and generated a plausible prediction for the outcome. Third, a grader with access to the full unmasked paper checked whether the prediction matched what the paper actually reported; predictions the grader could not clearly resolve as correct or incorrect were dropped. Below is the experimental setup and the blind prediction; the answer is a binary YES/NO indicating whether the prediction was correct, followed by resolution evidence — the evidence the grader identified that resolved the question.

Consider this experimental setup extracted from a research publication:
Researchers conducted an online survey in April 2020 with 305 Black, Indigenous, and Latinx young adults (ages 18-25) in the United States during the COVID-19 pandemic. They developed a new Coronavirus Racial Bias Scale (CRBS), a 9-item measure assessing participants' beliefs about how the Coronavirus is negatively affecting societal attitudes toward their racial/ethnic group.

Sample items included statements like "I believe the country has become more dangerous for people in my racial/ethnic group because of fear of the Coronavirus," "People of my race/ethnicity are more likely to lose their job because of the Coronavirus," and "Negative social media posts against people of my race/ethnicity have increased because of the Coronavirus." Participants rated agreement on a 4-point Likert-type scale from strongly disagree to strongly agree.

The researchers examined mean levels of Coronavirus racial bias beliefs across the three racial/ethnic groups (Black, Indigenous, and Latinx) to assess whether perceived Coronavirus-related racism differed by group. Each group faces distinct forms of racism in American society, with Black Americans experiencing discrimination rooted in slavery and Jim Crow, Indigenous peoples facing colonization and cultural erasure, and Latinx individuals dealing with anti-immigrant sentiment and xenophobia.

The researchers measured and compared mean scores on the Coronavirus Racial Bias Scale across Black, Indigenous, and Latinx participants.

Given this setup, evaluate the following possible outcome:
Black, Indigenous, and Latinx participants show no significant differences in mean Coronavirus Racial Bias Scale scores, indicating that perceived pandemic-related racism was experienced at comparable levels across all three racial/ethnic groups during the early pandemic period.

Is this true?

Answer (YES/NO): NO